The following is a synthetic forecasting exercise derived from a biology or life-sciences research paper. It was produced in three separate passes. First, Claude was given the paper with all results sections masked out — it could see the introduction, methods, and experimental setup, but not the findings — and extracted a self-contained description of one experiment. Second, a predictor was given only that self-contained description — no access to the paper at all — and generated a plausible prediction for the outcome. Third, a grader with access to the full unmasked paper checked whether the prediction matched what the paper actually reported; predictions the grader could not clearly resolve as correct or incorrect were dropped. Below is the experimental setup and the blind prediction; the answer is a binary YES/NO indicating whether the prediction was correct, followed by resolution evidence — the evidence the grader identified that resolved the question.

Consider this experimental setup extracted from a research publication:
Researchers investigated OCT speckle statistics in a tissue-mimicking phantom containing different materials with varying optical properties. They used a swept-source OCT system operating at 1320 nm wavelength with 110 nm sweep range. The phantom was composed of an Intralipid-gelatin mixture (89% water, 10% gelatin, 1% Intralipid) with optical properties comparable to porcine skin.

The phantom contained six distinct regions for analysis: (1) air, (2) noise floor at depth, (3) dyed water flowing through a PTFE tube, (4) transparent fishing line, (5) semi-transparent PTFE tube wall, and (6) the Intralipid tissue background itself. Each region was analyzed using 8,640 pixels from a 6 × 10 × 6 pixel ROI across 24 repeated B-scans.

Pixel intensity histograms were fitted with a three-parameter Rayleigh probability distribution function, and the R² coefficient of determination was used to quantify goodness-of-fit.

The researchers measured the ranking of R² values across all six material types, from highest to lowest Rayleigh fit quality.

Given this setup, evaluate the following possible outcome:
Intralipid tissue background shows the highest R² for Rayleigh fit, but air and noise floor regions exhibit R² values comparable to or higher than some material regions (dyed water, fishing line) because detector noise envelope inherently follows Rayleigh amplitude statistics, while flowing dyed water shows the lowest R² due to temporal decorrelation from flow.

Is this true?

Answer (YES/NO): NO